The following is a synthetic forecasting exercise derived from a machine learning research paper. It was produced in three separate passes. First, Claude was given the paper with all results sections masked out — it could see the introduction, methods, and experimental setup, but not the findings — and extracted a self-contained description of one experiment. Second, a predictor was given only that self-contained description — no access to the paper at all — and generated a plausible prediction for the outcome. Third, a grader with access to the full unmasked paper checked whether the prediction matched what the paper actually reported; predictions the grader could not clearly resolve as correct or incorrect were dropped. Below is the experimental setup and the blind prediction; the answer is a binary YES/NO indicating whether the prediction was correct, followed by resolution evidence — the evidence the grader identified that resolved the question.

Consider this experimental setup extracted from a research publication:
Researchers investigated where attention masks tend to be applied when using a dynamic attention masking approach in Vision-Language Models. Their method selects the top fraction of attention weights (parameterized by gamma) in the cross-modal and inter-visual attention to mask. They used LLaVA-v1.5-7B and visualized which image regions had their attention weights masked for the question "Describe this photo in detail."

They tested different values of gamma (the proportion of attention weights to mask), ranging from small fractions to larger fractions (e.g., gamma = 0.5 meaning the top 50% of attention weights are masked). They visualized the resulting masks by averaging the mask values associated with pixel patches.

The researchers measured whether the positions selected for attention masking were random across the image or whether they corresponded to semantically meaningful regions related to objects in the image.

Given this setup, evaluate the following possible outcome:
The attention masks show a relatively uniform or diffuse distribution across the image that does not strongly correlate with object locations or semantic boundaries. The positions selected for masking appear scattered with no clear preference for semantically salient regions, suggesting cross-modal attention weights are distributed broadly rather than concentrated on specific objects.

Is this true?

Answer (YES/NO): NO